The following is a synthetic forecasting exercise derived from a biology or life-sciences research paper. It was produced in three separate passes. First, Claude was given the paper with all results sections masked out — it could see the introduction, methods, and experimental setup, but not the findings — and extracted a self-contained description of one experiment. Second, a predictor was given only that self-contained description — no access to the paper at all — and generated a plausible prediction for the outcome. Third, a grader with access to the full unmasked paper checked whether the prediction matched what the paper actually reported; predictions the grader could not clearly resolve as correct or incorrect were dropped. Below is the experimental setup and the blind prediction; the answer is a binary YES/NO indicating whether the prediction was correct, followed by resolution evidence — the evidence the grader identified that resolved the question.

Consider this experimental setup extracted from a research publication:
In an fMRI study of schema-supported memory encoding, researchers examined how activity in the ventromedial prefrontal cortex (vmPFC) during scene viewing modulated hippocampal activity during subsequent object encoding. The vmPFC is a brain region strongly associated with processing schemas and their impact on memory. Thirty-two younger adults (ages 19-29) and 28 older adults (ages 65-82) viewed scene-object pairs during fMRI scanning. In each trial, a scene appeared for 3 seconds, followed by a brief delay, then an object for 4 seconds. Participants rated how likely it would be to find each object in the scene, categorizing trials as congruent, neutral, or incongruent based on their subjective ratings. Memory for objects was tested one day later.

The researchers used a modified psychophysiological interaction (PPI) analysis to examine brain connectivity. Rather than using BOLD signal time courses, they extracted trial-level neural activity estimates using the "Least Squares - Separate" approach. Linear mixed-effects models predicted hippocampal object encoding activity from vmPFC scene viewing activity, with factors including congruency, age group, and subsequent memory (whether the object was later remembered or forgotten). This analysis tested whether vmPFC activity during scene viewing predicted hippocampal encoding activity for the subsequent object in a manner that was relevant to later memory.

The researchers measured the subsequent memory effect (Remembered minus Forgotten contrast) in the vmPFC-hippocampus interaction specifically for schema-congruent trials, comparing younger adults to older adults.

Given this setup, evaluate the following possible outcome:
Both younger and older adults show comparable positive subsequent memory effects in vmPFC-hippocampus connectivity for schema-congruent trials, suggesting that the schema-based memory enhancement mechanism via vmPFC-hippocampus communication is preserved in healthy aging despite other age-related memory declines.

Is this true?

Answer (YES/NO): YES